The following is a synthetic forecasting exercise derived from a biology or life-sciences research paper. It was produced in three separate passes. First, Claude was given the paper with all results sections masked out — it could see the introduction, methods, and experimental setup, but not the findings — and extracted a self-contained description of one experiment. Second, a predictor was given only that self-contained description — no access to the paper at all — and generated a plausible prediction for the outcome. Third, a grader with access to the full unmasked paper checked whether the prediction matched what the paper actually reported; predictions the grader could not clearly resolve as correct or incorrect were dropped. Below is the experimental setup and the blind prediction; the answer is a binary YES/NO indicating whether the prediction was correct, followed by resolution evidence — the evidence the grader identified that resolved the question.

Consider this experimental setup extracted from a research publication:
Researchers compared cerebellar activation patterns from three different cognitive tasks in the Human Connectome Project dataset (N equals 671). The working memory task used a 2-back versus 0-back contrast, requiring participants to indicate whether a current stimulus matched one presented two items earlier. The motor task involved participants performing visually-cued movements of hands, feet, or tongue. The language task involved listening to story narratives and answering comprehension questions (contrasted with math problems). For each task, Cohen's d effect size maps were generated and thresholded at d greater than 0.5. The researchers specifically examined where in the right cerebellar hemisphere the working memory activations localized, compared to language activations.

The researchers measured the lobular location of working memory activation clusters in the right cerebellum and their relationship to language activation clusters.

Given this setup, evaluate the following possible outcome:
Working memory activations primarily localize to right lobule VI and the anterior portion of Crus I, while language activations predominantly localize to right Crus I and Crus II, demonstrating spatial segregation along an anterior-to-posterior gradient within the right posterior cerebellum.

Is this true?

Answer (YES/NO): NO